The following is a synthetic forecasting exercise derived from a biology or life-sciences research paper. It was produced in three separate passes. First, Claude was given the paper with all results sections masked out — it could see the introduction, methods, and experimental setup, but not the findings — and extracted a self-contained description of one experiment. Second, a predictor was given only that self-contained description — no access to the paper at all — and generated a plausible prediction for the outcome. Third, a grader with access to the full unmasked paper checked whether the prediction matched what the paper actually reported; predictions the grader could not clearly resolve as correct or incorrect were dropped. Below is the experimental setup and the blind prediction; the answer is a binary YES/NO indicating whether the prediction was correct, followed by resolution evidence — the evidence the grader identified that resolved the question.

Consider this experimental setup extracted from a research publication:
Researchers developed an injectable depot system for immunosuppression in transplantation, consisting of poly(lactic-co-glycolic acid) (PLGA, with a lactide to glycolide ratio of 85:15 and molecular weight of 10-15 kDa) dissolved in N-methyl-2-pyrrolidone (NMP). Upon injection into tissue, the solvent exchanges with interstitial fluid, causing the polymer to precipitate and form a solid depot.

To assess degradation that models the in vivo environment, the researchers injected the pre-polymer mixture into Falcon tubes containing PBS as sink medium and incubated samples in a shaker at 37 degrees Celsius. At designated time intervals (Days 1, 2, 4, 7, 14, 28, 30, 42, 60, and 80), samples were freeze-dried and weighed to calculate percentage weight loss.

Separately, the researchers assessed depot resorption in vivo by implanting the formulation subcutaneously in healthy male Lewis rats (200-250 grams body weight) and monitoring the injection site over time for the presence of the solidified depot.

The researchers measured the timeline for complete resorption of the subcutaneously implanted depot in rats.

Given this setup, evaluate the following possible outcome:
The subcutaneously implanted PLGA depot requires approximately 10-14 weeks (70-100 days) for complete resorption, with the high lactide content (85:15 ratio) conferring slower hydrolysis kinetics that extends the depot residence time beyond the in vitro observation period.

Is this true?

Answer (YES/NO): NO